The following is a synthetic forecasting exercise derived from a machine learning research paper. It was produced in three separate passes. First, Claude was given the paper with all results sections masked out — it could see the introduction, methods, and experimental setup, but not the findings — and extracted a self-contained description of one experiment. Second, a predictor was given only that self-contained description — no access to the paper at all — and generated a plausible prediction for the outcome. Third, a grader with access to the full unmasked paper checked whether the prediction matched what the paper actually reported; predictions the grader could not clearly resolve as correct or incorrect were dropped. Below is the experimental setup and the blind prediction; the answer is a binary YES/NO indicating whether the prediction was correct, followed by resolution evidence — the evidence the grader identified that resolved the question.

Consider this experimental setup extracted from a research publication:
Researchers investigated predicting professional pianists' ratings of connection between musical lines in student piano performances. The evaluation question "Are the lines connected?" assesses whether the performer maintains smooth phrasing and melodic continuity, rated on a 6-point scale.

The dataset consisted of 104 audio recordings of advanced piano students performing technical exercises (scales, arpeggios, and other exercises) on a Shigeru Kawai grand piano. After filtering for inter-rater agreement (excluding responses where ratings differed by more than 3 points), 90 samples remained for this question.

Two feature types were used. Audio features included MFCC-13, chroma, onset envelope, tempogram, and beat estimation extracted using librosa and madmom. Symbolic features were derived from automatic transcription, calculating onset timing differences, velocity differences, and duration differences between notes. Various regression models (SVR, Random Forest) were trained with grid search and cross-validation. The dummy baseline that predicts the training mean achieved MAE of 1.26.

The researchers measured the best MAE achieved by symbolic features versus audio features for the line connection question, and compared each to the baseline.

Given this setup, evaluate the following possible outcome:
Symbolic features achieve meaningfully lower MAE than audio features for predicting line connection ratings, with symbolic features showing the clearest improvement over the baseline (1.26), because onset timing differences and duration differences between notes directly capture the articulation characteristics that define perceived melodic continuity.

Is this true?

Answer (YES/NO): YES